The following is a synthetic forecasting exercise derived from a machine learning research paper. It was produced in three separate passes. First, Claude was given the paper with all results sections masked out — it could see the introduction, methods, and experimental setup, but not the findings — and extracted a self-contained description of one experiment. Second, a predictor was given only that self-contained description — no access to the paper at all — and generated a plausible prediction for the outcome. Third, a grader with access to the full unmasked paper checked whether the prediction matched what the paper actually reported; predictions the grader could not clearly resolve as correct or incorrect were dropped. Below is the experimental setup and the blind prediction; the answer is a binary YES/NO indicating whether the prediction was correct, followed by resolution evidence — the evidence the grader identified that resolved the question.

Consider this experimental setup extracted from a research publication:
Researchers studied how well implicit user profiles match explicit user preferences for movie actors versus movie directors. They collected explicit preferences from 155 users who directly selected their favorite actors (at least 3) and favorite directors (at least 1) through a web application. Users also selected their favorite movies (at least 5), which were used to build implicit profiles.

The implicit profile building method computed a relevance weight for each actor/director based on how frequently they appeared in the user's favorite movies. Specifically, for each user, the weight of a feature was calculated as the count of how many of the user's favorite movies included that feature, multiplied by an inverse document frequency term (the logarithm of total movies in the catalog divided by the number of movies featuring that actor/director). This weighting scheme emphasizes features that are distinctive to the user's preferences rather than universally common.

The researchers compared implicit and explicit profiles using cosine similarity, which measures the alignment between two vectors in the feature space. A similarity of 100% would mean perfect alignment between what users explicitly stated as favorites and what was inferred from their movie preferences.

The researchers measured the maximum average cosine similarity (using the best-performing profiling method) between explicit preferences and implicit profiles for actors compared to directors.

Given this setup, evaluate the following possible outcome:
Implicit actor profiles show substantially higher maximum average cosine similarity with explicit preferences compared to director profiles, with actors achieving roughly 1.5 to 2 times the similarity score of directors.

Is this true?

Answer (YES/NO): NO